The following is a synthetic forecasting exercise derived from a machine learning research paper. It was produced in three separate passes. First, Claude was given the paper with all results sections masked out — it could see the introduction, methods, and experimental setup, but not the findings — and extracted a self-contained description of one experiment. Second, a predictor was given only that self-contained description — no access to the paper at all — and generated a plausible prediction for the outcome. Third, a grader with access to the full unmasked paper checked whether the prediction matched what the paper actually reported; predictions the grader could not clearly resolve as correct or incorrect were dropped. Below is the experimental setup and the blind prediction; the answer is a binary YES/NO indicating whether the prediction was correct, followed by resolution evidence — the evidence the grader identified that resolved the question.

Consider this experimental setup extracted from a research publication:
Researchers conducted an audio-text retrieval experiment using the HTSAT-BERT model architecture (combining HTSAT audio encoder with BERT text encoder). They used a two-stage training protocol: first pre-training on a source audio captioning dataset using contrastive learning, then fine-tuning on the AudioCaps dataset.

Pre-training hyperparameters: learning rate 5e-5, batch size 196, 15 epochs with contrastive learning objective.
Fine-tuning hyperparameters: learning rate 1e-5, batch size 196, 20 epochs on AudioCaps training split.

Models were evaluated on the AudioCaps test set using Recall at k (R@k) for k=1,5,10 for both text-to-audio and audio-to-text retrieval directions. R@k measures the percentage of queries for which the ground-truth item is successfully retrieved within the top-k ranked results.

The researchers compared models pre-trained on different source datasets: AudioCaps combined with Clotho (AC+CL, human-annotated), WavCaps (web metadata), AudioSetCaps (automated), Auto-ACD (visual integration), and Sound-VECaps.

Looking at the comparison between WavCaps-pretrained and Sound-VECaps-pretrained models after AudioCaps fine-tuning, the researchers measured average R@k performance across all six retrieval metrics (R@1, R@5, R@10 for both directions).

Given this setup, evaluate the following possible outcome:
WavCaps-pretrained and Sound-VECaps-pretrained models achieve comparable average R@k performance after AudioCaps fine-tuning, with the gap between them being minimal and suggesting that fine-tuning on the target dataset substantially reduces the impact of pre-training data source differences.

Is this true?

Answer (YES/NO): NO